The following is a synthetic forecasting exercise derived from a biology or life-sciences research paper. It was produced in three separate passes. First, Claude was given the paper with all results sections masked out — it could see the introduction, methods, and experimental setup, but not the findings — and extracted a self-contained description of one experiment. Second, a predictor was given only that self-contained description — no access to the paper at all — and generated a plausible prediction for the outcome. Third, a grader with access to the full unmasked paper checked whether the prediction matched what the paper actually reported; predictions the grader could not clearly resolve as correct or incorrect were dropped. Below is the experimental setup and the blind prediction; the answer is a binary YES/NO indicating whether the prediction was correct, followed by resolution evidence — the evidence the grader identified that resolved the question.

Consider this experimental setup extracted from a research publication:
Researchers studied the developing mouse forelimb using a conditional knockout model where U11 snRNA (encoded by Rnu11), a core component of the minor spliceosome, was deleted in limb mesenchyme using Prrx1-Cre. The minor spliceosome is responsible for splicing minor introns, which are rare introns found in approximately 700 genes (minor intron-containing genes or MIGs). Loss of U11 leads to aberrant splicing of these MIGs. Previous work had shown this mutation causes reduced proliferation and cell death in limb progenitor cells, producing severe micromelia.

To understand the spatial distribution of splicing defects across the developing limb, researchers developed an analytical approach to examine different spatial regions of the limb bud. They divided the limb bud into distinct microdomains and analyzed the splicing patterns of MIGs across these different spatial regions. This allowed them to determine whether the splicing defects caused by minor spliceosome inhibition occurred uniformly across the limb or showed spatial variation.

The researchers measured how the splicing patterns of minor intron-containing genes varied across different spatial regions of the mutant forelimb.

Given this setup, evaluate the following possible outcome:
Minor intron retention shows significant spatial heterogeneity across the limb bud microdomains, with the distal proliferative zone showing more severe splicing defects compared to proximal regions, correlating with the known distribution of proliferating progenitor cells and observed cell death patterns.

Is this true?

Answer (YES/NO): NO